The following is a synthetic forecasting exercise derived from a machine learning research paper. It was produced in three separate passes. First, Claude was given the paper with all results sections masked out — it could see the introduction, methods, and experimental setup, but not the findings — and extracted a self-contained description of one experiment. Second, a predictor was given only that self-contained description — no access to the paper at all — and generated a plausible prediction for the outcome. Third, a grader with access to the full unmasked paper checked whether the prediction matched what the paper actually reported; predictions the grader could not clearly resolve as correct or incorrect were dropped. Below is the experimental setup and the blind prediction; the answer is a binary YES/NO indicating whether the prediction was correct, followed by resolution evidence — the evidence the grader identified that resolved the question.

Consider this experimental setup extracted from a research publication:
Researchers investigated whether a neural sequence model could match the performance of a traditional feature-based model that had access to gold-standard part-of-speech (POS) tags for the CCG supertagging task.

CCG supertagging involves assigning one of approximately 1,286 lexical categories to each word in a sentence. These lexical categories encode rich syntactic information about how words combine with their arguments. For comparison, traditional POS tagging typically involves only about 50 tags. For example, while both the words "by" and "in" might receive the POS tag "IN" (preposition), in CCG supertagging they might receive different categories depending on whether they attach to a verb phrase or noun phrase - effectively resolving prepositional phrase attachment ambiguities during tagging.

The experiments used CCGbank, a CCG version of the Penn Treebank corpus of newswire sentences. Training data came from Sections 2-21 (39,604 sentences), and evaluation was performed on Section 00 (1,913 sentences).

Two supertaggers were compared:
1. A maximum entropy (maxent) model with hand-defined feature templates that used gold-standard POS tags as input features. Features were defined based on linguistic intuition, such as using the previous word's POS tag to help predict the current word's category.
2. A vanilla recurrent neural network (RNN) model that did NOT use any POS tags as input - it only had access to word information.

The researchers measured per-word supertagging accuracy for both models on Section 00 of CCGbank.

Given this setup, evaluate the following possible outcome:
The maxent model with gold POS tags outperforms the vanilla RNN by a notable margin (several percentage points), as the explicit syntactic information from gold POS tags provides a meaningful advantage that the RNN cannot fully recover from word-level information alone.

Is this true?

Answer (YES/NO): NO